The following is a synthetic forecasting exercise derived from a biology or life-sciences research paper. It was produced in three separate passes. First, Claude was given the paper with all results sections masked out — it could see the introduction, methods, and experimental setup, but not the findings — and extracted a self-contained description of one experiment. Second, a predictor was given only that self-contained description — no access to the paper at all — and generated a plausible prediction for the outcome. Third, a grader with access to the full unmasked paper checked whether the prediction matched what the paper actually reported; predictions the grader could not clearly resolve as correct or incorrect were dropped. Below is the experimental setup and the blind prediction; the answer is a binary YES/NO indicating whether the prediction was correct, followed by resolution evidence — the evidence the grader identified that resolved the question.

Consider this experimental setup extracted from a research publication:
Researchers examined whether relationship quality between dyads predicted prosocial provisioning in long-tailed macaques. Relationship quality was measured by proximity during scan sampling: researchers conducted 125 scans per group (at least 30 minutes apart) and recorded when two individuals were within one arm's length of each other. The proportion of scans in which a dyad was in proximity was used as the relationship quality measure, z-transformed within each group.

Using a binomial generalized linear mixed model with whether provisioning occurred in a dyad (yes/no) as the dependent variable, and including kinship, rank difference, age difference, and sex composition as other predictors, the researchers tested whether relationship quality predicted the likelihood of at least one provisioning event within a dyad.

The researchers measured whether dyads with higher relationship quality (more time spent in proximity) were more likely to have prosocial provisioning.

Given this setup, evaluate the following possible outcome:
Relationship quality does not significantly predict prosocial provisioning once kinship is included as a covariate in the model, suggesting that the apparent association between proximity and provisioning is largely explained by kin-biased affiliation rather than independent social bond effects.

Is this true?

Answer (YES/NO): NO